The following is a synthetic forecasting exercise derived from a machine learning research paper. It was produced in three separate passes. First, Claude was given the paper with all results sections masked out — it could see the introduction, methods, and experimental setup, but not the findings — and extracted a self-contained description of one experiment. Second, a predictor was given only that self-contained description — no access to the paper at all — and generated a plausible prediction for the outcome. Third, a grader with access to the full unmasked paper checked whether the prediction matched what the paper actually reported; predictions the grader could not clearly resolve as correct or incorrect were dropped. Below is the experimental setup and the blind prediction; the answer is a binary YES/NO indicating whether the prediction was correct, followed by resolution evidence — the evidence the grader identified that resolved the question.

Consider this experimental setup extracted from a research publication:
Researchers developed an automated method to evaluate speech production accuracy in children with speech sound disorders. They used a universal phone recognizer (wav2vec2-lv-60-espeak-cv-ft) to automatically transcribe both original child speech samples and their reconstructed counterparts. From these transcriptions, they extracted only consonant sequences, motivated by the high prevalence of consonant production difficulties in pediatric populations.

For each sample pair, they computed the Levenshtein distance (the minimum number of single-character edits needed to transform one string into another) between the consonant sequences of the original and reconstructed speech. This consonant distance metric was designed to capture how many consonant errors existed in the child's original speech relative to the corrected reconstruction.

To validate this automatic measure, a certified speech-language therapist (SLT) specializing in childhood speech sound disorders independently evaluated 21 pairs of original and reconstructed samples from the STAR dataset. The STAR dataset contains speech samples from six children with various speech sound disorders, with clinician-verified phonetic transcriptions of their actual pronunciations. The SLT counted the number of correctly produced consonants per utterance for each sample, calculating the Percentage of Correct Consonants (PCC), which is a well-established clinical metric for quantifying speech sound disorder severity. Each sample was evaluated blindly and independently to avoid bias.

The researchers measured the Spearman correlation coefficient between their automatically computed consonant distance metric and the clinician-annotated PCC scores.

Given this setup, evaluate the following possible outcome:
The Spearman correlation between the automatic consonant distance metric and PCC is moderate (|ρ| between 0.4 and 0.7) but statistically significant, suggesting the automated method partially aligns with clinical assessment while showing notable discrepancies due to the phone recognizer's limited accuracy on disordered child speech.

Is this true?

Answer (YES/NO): NO